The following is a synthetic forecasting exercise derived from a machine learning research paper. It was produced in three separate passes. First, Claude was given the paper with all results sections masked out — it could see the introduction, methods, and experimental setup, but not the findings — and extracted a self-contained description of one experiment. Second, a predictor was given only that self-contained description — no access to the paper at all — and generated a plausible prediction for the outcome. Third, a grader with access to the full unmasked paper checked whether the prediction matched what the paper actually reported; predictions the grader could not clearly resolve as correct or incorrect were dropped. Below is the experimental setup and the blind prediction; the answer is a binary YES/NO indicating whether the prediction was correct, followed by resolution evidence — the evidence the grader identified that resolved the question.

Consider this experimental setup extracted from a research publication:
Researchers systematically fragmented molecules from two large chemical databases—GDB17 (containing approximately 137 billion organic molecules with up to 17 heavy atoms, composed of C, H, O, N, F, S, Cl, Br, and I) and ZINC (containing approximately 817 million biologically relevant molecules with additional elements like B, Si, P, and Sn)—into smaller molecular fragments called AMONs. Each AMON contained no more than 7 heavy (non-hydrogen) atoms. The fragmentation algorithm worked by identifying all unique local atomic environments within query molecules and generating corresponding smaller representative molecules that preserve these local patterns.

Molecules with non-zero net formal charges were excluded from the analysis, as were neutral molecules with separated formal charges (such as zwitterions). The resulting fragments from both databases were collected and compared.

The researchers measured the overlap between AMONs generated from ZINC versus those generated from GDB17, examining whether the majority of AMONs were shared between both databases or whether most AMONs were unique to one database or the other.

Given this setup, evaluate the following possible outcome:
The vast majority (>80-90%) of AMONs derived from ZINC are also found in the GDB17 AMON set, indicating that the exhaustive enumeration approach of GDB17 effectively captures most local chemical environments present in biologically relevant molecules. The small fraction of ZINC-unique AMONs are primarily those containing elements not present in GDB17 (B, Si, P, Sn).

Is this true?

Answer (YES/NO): NO